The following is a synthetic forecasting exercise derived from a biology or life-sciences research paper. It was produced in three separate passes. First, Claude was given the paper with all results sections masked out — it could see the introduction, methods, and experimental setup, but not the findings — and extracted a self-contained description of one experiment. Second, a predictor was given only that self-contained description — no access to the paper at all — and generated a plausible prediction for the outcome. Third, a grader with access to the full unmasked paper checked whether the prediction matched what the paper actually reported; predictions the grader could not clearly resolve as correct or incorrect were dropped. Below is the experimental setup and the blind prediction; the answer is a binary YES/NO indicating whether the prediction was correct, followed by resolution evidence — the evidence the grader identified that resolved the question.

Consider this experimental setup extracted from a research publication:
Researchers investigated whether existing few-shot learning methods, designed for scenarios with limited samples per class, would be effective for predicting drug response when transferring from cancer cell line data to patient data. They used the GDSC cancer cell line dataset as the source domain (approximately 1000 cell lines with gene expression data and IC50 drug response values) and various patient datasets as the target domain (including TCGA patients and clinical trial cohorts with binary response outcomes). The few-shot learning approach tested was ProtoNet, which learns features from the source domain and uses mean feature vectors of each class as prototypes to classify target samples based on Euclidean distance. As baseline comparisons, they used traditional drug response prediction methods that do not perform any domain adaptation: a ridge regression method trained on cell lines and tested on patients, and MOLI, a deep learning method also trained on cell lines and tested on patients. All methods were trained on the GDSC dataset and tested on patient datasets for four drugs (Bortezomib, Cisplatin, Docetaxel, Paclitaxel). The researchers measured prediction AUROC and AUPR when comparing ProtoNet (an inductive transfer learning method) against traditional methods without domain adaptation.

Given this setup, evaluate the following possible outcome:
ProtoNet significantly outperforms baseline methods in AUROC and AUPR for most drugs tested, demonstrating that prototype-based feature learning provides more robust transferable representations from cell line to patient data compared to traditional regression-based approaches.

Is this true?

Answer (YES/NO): NO